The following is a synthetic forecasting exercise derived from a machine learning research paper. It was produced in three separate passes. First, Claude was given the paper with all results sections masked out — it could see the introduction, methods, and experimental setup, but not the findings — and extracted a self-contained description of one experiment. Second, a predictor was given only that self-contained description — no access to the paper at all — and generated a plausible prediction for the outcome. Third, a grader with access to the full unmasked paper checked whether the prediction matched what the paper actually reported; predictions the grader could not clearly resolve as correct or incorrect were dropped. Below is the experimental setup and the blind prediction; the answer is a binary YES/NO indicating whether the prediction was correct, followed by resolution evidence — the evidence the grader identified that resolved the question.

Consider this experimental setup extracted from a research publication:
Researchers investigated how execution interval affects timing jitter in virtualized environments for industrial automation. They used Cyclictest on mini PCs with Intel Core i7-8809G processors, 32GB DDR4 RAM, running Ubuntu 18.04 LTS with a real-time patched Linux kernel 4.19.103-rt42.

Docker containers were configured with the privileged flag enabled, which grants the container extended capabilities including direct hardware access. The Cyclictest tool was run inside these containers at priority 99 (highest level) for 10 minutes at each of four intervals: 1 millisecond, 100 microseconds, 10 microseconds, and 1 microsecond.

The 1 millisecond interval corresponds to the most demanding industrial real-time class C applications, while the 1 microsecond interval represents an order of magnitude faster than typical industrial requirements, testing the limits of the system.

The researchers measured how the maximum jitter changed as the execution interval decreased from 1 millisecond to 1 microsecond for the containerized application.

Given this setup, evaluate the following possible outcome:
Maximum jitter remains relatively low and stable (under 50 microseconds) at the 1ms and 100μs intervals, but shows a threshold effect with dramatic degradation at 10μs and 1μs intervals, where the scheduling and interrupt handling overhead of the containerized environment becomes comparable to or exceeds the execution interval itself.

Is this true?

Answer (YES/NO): NO